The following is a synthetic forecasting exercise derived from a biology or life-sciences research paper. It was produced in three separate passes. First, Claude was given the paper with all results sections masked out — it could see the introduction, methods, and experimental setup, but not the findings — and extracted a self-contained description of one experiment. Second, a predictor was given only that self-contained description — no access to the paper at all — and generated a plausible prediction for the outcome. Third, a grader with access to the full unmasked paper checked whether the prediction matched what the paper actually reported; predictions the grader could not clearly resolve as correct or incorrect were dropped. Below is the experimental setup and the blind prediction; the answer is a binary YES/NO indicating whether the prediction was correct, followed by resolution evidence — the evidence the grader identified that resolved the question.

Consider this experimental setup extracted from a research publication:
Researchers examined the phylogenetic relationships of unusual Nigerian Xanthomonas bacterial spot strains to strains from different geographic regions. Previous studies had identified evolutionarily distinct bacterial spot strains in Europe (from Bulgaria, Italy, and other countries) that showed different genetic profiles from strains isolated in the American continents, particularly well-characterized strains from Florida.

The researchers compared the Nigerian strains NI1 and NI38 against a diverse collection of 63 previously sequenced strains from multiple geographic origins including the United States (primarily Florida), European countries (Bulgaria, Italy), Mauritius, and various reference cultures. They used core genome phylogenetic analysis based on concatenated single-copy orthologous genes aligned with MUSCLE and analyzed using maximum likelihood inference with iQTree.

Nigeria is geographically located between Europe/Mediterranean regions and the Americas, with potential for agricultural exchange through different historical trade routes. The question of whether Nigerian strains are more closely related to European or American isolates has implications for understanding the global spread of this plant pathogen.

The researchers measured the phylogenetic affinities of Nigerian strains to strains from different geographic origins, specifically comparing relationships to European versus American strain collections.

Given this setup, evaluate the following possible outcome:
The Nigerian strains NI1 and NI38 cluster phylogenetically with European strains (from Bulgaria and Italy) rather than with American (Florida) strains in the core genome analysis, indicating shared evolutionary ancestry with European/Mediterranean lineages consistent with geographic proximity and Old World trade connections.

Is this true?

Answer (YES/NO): NO